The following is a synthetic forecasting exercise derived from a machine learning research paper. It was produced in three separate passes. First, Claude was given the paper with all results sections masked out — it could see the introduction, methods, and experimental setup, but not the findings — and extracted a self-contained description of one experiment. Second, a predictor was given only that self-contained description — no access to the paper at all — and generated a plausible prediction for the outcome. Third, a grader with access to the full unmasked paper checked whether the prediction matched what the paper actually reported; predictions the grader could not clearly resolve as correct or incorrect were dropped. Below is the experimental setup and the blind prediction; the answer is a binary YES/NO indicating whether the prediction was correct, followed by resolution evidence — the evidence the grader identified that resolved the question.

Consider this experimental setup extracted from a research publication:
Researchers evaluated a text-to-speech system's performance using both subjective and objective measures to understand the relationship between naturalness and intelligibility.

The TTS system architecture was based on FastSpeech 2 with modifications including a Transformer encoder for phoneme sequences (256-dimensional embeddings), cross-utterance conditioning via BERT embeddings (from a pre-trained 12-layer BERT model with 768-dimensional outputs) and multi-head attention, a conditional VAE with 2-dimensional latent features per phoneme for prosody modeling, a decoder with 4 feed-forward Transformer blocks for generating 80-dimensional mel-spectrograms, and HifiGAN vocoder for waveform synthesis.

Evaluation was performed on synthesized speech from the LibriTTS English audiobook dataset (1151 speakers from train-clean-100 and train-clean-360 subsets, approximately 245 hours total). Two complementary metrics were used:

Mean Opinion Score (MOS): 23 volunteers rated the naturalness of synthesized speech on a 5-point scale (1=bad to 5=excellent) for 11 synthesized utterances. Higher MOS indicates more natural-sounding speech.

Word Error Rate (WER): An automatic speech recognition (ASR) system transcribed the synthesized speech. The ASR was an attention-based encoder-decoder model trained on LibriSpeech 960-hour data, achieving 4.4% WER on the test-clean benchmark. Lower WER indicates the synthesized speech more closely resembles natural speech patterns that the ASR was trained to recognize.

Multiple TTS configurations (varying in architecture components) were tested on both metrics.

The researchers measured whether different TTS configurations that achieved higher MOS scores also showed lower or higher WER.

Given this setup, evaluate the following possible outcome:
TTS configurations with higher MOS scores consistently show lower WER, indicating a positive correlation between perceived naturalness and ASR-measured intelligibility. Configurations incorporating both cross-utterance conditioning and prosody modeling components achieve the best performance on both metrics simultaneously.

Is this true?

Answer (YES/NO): NO